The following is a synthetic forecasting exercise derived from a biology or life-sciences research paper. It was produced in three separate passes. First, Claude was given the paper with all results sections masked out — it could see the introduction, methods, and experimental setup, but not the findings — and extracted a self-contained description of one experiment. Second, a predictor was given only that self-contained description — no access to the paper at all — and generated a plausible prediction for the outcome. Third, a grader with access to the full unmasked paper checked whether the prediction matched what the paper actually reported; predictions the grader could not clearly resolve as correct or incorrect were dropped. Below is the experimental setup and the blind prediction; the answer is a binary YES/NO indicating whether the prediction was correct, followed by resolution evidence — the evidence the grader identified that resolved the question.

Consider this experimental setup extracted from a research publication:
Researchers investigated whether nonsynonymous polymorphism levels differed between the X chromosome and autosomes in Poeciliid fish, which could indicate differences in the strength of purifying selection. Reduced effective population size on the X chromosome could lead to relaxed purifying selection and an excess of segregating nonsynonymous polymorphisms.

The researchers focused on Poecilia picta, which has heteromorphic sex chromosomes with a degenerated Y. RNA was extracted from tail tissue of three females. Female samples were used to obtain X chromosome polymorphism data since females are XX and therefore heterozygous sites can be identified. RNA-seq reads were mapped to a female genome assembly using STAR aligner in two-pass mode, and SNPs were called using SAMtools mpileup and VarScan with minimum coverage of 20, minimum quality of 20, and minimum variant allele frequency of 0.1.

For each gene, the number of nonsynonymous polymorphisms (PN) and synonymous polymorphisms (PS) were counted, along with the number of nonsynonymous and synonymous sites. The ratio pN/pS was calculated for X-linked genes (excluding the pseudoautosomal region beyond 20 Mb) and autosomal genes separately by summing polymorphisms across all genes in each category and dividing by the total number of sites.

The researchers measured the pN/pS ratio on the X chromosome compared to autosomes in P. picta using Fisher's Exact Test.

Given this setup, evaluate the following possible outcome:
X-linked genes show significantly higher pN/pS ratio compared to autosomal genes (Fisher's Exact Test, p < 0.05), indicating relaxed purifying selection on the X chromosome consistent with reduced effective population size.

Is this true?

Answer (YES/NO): NO